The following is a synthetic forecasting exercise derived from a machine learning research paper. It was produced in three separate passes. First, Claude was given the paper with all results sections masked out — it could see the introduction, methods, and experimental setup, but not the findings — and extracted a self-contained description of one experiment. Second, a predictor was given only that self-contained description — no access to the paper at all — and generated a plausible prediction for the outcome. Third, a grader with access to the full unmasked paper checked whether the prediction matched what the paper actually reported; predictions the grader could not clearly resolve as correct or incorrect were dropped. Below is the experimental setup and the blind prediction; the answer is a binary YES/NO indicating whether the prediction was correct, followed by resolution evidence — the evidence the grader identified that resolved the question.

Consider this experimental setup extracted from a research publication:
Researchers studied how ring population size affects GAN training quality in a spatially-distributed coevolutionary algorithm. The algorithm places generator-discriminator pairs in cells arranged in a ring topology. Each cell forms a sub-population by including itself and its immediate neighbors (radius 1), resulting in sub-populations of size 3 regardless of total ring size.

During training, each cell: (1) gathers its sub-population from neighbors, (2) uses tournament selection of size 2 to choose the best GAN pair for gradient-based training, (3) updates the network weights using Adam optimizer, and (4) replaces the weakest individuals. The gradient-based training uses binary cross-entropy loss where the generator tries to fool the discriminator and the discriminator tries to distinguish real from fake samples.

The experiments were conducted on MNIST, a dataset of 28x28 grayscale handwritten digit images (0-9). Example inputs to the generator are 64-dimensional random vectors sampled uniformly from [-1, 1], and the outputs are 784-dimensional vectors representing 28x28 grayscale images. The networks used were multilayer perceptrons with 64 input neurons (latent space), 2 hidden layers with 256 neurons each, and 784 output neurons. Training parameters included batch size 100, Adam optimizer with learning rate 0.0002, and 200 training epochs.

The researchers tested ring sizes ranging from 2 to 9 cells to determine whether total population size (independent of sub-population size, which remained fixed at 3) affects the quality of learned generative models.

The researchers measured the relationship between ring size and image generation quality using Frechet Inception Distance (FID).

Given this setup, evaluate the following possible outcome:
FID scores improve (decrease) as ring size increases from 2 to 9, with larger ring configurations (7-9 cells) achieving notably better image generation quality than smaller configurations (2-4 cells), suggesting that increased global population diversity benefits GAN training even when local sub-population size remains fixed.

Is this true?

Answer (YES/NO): YES